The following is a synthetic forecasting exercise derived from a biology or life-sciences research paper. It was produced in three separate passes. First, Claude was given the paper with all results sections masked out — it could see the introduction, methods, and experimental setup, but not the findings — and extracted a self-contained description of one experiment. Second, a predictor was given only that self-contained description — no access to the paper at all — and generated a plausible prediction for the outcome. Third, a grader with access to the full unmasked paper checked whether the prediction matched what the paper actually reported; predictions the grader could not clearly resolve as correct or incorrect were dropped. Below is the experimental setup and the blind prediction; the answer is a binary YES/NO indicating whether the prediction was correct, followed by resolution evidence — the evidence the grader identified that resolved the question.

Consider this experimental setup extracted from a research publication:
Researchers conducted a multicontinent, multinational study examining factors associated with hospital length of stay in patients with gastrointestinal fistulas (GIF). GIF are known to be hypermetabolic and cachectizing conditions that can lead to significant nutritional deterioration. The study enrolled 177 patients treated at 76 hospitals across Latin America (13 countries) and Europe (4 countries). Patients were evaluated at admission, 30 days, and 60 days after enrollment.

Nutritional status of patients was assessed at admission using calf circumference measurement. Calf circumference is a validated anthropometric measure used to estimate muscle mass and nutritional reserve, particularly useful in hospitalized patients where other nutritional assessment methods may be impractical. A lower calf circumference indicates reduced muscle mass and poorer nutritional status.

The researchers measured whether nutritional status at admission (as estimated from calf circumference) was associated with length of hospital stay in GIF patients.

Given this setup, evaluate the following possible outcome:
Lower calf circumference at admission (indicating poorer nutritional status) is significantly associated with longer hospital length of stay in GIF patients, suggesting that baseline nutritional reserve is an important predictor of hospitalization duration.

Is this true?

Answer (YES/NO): YES